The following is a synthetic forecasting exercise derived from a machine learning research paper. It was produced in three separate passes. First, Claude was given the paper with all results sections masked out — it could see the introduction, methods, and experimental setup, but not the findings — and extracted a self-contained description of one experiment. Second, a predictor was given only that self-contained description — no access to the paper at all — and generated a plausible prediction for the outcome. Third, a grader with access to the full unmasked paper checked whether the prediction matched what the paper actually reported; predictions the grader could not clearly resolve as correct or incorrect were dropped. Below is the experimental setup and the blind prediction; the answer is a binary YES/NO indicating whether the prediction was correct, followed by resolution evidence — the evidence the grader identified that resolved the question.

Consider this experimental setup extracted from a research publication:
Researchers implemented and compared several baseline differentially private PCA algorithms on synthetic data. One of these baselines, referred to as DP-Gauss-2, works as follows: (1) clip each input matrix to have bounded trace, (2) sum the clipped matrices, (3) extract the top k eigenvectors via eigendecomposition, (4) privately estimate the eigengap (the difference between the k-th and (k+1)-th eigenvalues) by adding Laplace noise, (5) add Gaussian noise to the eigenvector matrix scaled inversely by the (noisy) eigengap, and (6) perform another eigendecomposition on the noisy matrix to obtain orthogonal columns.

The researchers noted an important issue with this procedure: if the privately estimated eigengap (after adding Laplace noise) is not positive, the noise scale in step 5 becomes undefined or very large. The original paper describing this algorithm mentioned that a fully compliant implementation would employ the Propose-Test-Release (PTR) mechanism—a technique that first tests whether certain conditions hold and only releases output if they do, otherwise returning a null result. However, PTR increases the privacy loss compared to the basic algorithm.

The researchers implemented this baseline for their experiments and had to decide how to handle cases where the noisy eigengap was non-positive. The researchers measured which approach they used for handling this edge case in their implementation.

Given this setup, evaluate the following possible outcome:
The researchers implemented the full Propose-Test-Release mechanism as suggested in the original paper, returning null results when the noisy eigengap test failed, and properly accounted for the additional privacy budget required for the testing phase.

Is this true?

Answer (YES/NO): NO